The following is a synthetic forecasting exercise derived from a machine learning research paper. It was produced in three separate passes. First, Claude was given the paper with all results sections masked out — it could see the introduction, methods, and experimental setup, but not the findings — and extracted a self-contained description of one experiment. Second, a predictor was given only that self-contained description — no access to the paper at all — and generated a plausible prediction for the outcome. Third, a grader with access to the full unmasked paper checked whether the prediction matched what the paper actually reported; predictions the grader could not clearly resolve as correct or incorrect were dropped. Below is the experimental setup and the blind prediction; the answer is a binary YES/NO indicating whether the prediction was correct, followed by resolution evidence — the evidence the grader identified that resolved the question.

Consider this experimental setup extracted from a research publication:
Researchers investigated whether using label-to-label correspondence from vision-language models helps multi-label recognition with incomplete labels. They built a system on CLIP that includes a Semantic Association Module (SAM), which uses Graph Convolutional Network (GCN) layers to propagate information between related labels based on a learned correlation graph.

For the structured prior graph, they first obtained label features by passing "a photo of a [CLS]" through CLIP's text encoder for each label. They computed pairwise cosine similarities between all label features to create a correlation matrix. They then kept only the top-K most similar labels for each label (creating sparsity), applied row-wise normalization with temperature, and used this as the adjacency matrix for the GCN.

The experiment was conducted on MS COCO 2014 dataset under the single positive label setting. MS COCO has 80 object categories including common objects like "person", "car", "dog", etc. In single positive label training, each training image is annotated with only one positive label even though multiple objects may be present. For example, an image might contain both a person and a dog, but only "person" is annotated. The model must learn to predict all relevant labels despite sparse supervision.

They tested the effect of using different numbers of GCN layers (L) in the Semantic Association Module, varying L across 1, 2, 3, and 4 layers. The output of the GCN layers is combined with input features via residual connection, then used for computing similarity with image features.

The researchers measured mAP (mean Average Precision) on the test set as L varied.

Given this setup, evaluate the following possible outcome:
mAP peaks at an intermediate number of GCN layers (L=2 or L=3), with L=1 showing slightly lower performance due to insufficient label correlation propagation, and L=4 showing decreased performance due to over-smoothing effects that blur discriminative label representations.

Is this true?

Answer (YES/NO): NO